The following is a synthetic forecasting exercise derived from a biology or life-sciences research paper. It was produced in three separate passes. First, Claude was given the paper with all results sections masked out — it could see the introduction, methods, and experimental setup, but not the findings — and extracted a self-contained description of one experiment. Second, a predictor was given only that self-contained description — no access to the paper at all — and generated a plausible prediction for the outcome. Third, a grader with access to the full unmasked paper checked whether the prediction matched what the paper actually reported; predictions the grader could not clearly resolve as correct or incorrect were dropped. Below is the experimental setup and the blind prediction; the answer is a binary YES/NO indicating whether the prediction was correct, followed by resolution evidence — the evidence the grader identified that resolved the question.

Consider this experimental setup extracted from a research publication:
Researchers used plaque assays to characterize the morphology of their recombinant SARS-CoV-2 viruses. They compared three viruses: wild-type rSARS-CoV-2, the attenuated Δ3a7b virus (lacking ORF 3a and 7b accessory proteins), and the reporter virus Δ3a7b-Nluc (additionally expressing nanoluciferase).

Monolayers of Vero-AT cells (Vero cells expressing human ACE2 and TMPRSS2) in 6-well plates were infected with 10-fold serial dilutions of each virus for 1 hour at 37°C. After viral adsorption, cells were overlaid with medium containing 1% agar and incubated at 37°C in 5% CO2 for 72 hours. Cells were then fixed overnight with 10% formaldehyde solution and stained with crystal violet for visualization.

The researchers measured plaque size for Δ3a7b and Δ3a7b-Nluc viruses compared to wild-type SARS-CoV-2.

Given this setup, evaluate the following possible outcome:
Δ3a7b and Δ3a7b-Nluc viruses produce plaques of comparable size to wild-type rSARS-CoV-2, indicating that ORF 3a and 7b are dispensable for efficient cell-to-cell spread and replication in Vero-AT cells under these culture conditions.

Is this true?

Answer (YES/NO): NO